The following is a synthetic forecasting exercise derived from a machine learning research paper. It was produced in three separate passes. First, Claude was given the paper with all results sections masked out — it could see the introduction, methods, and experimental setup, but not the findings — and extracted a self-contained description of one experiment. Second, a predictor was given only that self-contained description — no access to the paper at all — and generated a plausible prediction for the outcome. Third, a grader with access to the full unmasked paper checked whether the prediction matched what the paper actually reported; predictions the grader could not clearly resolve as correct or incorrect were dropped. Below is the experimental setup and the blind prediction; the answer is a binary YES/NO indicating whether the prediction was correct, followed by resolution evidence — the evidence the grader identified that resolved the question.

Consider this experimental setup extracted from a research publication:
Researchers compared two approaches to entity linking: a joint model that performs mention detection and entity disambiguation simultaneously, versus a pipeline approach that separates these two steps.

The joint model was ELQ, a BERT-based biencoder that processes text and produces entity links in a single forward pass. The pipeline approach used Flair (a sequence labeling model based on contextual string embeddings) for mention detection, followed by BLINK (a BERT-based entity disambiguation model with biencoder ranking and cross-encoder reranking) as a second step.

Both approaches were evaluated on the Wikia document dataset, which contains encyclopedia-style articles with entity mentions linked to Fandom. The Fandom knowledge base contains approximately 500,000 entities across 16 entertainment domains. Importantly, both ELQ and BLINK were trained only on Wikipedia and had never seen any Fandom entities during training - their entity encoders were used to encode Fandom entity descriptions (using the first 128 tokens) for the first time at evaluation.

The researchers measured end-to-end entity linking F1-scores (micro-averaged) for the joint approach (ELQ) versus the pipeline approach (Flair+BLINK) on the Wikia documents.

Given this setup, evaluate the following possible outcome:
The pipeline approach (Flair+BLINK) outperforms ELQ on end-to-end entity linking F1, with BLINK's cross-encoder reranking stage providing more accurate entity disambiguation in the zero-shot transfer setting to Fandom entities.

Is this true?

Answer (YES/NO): YES